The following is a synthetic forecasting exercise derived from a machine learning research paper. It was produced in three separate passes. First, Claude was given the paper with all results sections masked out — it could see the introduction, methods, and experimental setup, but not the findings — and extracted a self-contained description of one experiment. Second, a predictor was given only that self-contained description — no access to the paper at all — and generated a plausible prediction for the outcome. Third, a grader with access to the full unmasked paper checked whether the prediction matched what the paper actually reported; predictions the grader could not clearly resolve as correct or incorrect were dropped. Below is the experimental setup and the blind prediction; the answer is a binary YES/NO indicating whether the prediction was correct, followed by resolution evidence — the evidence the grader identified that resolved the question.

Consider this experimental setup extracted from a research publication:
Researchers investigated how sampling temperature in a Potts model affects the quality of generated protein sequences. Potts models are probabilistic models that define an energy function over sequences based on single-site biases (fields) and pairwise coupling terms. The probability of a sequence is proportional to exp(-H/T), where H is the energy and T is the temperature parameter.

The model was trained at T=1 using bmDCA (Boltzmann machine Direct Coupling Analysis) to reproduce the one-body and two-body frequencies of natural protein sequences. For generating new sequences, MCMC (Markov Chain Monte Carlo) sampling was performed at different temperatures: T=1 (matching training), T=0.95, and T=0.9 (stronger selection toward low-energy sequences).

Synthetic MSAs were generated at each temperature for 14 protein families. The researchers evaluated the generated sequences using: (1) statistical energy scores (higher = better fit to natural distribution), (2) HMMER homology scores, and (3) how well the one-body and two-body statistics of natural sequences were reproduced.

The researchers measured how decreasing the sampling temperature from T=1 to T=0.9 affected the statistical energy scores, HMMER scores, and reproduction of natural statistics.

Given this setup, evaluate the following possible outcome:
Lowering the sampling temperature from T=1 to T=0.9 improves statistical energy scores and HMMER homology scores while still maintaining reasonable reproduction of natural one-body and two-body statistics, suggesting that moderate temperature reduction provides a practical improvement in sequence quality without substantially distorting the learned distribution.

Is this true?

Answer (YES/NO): NO